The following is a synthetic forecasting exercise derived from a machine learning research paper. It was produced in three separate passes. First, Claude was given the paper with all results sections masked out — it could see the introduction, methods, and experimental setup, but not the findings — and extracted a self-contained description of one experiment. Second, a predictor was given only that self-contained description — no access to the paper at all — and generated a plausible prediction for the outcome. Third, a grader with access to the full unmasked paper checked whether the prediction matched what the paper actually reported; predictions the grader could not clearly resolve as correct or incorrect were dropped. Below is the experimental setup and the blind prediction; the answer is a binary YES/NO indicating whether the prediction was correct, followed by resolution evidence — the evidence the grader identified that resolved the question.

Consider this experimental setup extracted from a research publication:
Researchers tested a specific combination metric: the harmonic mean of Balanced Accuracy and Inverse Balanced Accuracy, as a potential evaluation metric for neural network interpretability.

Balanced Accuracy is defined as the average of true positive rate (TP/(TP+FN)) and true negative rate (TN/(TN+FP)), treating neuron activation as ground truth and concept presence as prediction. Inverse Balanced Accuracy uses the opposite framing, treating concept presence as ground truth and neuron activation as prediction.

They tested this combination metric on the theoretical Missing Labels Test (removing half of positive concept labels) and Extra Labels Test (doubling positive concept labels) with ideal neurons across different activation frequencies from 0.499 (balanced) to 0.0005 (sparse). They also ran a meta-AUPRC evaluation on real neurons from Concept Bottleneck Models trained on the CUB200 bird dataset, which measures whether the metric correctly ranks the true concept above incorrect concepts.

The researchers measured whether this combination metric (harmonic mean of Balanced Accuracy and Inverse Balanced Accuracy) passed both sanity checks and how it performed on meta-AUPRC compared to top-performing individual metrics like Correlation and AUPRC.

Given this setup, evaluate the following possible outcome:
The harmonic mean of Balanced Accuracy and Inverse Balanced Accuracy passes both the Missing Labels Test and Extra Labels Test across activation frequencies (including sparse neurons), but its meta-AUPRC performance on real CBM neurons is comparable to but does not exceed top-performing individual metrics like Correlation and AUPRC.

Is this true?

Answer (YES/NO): YES